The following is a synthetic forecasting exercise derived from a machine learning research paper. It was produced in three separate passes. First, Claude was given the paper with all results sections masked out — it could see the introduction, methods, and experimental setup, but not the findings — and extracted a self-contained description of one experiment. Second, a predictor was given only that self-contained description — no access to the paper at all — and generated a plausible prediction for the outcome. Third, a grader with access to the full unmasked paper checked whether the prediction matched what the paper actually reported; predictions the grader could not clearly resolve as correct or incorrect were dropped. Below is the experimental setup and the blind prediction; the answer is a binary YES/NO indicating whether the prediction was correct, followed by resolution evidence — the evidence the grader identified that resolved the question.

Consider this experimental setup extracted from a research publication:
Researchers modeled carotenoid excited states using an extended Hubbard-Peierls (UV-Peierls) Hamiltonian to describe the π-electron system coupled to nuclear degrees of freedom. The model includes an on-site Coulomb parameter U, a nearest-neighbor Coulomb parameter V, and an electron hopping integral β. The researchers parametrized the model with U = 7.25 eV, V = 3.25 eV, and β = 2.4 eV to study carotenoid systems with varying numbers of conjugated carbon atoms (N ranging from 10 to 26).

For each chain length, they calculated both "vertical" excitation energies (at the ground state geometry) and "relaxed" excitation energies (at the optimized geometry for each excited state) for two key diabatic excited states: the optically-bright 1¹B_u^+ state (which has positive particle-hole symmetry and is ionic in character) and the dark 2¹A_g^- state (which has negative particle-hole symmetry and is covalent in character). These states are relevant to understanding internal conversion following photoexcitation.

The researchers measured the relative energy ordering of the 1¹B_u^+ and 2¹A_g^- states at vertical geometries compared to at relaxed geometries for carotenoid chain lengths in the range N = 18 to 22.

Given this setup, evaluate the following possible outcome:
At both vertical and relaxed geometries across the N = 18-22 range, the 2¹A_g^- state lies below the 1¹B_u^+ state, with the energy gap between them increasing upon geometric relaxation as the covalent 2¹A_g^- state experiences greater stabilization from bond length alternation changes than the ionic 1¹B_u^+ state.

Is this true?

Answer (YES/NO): NO